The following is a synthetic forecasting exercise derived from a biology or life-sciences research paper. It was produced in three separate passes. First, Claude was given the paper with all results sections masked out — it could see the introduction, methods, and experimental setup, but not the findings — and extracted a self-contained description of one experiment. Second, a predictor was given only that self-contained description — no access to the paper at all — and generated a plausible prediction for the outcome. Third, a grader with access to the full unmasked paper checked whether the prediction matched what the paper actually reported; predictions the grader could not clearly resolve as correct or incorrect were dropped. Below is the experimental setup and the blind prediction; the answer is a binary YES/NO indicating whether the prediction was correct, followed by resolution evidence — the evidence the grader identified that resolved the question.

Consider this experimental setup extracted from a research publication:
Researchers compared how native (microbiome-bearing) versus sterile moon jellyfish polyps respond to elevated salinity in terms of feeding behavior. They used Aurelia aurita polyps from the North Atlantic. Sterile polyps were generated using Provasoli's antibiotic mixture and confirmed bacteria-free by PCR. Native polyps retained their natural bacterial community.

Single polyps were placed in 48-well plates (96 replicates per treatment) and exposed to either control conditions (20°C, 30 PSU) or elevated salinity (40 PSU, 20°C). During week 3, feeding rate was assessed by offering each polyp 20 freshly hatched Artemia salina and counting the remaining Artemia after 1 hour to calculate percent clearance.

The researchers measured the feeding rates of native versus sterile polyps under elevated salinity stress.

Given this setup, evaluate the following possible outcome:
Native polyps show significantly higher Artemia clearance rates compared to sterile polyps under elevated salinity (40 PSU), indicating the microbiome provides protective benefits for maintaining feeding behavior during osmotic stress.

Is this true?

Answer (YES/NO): NO